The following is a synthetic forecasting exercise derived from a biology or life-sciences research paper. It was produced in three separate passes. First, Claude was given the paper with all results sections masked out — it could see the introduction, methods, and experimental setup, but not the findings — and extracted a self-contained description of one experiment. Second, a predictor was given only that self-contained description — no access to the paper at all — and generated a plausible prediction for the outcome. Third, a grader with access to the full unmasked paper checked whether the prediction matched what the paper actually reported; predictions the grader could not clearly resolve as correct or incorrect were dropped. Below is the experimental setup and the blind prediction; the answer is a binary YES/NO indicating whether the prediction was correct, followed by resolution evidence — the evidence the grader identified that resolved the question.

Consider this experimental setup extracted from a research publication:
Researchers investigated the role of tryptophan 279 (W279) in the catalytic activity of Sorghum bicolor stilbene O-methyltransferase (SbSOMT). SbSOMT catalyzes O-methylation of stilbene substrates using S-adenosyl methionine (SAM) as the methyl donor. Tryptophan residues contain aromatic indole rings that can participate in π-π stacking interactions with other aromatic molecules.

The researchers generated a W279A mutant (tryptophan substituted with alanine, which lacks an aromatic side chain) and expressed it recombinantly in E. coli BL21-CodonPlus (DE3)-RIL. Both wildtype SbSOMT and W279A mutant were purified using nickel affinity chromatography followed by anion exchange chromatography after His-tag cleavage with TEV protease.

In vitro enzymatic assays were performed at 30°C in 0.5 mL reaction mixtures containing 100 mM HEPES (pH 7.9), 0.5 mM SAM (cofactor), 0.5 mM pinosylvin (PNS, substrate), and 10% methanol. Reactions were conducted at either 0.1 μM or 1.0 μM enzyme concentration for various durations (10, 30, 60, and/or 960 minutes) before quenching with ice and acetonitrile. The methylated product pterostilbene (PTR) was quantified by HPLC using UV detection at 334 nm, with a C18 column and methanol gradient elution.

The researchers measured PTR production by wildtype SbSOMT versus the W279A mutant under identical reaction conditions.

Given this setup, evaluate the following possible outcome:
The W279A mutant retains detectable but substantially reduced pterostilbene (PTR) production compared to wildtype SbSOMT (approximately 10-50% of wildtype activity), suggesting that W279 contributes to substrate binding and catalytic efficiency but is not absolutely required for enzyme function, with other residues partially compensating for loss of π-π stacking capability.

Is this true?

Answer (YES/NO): NO